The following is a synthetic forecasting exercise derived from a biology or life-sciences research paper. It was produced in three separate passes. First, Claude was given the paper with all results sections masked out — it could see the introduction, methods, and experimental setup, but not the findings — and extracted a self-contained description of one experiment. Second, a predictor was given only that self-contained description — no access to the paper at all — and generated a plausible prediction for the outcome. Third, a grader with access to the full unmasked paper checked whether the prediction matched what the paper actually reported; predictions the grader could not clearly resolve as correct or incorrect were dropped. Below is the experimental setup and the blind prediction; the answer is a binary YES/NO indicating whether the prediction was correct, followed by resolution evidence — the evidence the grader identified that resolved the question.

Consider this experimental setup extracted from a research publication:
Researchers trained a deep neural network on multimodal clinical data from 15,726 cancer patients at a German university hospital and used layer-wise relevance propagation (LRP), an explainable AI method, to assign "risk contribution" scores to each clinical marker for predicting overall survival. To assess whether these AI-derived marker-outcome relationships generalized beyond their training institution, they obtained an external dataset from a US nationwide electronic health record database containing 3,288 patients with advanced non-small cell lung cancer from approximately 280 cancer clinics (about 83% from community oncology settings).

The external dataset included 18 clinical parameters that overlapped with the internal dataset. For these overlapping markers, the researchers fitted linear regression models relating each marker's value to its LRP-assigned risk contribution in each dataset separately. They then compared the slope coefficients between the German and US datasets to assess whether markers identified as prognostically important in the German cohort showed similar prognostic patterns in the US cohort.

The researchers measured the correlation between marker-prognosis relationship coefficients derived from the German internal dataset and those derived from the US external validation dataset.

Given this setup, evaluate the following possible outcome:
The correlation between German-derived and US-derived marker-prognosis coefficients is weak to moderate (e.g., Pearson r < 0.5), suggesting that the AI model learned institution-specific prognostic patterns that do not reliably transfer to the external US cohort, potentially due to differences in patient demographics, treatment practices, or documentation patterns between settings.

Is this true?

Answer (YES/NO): NO